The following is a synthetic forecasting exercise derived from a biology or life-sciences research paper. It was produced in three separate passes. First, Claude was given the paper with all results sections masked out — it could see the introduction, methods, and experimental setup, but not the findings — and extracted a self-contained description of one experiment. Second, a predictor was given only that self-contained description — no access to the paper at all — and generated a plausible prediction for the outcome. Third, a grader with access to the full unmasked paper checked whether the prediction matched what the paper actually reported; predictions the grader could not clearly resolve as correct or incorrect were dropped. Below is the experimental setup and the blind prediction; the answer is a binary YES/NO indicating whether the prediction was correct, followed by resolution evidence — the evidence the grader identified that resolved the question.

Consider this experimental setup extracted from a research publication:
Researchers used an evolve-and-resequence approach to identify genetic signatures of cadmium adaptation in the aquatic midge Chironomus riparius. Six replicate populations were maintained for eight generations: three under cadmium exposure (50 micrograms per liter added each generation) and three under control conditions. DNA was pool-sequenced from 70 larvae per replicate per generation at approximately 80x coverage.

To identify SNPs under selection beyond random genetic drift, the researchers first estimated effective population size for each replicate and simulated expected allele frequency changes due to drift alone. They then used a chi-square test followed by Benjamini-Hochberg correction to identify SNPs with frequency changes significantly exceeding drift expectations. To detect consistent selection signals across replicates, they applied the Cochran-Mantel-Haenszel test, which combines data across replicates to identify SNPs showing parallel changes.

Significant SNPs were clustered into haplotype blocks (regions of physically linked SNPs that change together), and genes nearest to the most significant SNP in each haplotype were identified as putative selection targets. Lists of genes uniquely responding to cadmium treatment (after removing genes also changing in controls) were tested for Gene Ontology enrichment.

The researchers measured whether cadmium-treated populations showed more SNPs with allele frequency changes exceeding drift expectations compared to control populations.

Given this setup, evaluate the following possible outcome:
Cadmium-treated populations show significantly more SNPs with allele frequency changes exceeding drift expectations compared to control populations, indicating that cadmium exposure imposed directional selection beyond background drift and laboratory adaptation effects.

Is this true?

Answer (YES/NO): NO